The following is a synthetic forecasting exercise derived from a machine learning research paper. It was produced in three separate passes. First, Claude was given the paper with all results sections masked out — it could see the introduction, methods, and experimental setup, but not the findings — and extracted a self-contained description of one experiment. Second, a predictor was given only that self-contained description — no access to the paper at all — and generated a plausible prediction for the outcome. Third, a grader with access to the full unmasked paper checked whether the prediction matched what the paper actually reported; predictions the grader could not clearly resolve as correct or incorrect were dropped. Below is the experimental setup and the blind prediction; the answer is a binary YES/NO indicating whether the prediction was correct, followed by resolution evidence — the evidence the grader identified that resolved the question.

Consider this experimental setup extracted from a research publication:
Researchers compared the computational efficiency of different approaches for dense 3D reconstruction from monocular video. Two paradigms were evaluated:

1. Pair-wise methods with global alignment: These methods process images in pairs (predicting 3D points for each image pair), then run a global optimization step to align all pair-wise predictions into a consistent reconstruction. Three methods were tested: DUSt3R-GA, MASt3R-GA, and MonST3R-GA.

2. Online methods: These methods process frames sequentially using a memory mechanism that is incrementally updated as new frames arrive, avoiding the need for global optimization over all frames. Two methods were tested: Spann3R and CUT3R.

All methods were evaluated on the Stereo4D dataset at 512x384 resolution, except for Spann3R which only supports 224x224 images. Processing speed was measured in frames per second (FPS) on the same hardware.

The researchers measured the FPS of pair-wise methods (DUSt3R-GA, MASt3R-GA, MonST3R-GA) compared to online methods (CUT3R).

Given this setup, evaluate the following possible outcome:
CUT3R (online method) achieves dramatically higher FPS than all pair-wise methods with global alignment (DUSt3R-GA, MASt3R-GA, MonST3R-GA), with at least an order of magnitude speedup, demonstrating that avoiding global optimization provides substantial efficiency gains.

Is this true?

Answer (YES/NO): YES